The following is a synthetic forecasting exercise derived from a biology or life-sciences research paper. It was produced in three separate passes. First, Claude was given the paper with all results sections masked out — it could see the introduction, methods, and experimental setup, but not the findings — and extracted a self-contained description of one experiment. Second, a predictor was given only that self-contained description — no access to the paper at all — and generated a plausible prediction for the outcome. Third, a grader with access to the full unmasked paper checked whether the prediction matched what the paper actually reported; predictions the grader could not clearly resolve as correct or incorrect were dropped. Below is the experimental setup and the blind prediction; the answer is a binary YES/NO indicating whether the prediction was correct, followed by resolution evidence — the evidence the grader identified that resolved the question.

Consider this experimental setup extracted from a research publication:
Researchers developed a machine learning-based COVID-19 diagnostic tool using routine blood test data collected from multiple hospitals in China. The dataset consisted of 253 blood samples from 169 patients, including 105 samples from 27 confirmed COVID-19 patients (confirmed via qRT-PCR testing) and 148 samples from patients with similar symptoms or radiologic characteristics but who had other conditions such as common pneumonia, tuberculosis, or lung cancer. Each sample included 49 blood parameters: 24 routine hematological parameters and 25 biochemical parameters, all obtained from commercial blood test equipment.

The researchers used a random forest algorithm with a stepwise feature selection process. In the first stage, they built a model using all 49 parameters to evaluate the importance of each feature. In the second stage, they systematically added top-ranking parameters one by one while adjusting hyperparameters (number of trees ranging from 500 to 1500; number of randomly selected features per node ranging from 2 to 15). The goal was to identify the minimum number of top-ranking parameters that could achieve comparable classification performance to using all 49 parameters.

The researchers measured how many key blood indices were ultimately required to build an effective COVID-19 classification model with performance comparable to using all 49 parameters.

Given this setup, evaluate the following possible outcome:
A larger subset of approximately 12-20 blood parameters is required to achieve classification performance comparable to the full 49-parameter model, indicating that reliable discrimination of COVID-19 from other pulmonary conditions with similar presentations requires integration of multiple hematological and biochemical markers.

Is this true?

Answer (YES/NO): NO